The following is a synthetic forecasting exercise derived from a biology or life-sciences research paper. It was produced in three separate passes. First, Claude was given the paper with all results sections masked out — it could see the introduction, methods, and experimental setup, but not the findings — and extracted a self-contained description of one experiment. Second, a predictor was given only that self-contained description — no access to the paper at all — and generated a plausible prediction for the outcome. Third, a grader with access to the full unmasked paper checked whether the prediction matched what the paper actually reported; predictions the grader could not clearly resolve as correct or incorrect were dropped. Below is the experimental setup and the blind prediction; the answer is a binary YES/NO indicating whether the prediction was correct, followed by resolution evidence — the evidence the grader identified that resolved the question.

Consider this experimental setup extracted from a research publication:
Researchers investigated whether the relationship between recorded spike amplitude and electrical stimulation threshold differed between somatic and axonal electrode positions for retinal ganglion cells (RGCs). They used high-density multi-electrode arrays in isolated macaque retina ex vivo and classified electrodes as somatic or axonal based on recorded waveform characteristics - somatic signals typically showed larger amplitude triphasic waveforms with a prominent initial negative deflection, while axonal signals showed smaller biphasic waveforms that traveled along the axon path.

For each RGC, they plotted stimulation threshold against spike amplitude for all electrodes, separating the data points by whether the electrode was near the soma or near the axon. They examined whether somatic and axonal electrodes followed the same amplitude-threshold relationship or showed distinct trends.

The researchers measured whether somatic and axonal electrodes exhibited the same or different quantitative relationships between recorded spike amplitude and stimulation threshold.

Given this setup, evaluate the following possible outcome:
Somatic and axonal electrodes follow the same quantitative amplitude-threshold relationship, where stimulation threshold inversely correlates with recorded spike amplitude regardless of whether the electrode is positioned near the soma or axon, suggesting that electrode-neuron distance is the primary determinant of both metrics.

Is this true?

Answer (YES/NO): NO